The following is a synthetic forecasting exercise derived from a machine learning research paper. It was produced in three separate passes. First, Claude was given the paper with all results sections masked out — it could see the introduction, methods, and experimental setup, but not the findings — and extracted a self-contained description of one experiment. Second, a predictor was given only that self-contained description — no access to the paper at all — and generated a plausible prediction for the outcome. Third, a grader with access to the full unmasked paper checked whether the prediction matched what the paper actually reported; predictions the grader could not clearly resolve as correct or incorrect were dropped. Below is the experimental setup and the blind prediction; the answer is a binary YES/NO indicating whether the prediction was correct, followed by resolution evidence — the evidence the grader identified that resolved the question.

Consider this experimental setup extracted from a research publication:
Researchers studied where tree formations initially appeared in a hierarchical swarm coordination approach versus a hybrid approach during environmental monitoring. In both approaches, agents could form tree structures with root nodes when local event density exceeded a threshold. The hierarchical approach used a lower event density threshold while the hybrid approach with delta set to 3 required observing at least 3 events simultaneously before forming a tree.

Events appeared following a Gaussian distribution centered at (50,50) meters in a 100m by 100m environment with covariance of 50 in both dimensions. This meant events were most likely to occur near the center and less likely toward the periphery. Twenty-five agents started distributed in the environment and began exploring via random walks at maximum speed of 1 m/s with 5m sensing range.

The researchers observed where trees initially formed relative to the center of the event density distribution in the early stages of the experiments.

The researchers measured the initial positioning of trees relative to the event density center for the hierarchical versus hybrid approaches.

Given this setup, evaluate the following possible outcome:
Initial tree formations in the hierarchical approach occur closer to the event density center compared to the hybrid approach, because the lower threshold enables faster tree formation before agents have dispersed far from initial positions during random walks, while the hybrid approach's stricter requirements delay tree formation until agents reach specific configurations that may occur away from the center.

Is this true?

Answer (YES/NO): NO